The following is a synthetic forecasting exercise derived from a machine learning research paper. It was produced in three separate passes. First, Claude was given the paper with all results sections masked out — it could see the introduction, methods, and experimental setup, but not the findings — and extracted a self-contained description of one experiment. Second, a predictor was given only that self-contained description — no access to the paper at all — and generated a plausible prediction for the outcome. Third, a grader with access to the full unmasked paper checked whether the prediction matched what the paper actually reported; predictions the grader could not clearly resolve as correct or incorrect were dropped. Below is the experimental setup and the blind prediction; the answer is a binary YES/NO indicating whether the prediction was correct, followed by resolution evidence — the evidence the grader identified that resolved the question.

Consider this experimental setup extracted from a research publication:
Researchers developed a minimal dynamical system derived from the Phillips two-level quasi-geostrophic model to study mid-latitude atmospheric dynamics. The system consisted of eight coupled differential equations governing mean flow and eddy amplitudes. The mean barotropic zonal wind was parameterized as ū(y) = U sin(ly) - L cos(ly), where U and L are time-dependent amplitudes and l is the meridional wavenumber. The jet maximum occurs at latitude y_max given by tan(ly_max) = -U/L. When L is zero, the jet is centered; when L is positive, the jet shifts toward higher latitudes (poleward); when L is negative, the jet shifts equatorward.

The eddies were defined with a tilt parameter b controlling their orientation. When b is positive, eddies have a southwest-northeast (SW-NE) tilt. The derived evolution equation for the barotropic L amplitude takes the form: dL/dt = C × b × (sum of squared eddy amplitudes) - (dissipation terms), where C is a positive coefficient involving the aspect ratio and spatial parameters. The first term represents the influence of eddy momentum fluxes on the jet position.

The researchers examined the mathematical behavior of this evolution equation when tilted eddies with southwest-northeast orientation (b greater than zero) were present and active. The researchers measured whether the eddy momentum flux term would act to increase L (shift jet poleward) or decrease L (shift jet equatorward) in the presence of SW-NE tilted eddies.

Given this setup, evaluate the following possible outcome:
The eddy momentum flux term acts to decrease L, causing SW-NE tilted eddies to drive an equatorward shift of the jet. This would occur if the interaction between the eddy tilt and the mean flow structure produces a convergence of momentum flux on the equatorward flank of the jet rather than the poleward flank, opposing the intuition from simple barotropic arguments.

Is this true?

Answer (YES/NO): NO